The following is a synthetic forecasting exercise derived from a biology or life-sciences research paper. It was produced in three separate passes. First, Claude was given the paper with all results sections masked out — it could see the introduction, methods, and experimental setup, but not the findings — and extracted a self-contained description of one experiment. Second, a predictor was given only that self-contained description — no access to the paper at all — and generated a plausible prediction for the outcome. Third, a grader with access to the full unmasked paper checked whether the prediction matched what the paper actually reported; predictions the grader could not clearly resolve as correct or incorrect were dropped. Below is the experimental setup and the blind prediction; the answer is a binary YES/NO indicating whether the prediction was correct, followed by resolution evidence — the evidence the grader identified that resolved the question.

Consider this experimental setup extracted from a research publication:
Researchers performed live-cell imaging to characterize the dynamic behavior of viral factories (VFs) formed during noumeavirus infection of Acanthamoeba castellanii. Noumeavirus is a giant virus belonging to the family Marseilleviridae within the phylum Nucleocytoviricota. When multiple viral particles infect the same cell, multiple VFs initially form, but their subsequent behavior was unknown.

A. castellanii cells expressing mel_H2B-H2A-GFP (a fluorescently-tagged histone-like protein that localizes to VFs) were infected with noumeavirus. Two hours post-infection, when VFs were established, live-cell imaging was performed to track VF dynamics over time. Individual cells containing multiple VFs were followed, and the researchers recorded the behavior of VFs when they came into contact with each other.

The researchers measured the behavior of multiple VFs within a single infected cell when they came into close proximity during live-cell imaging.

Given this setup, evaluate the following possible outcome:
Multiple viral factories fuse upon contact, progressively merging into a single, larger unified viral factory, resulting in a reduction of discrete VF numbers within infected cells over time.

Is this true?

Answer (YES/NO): YES